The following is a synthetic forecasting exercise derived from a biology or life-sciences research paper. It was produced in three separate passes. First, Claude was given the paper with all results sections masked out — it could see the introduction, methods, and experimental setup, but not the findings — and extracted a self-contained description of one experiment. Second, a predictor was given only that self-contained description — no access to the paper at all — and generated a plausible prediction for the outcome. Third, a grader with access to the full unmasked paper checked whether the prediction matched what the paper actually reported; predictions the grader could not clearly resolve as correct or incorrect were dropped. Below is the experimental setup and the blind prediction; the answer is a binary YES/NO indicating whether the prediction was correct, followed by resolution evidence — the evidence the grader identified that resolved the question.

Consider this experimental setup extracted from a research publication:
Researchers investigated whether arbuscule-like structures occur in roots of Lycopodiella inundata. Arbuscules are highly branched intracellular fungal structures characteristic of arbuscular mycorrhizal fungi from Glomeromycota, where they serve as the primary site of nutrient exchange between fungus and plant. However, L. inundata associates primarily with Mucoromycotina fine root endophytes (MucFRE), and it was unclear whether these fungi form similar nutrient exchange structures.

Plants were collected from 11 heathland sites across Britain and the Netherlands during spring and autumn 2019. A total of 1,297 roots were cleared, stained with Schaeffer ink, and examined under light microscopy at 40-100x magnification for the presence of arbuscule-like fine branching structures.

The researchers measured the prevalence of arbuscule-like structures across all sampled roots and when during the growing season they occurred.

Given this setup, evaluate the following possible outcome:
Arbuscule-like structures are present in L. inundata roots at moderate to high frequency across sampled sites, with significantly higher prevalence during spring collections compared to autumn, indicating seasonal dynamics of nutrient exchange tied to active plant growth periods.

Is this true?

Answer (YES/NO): NO